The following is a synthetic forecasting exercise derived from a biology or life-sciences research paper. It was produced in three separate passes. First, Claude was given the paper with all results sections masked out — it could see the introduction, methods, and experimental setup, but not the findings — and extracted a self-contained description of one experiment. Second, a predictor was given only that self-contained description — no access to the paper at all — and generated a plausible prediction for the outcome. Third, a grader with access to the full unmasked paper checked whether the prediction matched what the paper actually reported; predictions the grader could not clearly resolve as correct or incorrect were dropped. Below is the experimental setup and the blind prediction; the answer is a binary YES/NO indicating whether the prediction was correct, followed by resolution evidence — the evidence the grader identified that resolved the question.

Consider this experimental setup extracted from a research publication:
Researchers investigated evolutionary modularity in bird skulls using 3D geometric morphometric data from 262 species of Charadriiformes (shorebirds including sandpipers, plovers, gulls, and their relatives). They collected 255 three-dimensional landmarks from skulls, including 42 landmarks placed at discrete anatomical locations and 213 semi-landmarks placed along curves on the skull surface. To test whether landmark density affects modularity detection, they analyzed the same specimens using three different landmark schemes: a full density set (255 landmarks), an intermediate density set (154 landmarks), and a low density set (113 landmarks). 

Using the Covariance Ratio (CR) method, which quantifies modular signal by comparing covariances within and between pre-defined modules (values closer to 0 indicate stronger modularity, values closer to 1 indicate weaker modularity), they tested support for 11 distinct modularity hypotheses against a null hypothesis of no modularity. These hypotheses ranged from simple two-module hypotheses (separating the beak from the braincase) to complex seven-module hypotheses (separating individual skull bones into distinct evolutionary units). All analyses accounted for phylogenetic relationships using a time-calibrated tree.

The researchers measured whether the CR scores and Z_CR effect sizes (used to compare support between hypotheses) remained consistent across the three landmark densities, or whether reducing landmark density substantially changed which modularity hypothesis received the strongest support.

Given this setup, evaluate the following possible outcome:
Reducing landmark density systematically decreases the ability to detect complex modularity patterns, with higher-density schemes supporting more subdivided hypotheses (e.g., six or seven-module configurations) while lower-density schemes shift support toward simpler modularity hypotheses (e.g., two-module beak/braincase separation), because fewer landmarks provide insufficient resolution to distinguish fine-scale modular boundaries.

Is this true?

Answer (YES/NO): NO